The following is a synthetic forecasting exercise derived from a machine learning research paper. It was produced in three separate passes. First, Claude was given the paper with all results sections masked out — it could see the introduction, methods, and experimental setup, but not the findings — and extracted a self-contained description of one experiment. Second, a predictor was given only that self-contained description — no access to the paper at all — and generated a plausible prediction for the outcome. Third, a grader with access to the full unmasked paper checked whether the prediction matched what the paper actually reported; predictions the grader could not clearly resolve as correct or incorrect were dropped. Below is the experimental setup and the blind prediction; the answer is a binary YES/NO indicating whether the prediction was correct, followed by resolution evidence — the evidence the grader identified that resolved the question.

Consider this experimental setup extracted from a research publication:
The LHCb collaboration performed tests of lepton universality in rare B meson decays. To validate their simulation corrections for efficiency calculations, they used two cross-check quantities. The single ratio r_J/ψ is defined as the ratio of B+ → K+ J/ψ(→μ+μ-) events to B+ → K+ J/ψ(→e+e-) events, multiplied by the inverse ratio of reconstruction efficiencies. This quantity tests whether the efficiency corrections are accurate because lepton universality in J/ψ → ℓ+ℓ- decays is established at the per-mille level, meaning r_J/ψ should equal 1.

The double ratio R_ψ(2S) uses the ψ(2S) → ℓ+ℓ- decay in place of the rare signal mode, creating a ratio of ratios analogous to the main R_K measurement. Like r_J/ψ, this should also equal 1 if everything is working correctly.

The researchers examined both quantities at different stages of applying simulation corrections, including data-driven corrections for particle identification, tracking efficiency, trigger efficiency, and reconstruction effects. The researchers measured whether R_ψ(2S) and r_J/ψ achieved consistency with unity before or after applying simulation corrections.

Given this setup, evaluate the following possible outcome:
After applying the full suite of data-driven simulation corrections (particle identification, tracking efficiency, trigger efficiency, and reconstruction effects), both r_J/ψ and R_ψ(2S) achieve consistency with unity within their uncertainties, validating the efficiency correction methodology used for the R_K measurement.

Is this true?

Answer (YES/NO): YES